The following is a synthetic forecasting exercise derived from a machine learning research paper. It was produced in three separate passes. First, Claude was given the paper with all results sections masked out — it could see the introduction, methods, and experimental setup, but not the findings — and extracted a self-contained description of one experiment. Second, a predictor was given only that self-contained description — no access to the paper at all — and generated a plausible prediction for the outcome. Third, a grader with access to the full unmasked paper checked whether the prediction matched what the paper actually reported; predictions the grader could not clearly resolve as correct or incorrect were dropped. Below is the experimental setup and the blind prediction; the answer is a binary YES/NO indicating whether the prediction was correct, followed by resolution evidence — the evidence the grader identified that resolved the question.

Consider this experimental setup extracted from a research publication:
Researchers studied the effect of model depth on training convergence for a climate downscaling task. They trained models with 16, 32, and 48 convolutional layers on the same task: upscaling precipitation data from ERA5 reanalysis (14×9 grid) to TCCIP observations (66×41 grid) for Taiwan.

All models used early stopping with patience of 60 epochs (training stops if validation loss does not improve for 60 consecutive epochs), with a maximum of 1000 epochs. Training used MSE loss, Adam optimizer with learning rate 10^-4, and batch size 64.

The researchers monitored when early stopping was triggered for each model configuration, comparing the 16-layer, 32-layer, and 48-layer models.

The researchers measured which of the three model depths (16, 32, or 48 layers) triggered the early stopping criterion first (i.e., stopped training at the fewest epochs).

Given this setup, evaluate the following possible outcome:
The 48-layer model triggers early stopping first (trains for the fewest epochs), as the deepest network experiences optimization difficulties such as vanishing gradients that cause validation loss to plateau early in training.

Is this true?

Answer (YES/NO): YES